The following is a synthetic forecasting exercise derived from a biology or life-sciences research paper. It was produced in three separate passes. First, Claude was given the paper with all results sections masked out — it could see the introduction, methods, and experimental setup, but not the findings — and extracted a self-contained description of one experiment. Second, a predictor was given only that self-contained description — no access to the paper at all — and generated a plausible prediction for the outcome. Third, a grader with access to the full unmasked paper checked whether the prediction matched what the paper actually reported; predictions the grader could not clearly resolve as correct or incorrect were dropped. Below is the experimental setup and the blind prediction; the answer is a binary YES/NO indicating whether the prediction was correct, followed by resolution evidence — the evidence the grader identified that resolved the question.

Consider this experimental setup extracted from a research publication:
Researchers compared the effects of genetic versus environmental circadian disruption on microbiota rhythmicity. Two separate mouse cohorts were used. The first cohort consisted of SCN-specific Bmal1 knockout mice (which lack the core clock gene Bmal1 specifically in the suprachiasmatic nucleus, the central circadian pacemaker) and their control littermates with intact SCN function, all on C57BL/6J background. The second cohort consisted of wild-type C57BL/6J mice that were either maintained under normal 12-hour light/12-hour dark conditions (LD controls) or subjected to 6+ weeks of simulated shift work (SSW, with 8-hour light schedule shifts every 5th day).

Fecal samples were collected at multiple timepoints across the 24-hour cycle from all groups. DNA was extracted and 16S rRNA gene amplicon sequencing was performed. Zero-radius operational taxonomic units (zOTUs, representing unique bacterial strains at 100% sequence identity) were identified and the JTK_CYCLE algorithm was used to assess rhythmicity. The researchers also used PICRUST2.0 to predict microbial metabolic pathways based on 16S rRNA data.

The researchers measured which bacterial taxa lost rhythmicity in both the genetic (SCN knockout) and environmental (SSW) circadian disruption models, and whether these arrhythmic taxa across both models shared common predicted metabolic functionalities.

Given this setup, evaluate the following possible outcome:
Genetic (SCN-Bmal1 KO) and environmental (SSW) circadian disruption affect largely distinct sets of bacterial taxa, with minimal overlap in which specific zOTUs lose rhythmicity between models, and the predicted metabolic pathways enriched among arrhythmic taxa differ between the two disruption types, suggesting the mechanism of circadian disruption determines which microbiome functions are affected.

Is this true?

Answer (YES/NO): NO